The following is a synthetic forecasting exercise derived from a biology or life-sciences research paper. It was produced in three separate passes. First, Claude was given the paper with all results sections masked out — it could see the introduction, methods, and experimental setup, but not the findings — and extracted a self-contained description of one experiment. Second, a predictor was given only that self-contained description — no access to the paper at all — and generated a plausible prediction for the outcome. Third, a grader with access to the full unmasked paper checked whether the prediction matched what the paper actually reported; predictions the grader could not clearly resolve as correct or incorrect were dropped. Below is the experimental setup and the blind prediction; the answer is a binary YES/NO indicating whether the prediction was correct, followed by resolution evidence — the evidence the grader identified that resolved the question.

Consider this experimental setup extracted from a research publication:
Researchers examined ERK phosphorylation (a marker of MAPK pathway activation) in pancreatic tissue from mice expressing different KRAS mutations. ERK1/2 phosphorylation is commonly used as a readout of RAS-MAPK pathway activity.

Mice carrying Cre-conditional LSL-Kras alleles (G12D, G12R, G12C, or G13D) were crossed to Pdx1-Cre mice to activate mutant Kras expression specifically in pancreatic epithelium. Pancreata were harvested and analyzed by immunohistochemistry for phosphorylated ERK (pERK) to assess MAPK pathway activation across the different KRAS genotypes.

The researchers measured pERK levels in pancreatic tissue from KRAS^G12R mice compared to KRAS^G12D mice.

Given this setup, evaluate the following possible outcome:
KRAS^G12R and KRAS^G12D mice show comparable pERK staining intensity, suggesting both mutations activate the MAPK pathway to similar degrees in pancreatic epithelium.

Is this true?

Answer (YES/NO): NO